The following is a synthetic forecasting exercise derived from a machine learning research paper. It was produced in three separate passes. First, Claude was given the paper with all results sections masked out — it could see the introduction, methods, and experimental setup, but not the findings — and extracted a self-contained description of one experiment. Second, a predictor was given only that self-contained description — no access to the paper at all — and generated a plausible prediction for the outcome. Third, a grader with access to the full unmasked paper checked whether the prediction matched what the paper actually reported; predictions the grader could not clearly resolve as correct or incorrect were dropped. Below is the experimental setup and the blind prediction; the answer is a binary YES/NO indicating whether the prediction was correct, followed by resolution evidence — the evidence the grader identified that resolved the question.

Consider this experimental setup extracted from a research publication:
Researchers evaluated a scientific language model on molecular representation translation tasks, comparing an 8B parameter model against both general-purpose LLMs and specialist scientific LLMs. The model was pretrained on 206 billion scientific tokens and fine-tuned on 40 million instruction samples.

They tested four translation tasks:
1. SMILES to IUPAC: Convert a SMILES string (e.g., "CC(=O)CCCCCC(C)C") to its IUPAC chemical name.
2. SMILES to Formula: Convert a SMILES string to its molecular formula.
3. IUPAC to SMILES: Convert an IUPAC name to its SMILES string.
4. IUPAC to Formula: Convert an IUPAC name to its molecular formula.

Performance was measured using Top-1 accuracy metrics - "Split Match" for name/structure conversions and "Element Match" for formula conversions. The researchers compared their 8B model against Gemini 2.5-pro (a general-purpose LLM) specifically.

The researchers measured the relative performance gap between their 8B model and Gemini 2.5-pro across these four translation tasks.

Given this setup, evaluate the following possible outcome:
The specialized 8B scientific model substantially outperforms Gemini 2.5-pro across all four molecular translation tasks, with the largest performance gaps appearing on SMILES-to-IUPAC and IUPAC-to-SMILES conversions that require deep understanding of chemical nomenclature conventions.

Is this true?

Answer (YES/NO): YES